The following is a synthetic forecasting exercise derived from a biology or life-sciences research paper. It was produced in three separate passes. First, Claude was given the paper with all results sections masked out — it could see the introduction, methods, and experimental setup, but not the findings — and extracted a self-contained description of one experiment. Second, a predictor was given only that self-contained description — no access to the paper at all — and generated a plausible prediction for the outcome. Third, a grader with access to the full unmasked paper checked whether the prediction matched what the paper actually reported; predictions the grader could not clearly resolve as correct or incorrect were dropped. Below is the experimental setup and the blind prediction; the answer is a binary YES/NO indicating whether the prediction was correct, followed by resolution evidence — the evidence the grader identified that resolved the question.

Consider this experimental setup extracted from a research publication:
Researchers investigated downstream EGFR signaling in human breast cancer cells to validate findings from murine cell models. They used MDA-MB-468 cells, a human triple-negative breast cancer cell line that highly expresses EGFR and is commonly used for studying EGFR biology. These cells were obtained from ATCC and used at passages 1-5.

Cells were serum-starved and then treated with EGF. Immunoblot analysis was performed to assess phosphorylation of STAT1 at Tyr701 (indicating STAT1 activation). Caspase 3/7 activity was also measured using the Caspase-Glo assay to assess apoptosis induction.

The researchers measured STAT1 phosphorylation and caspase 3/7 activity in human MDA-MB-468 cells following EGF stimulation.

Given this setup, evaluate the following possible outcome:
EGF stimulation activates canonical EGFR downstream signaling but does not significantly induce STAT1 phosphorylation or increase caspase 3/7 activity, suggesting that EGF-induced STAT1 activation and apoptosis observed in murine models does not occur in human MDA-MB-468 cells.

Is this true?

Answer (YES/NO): NO